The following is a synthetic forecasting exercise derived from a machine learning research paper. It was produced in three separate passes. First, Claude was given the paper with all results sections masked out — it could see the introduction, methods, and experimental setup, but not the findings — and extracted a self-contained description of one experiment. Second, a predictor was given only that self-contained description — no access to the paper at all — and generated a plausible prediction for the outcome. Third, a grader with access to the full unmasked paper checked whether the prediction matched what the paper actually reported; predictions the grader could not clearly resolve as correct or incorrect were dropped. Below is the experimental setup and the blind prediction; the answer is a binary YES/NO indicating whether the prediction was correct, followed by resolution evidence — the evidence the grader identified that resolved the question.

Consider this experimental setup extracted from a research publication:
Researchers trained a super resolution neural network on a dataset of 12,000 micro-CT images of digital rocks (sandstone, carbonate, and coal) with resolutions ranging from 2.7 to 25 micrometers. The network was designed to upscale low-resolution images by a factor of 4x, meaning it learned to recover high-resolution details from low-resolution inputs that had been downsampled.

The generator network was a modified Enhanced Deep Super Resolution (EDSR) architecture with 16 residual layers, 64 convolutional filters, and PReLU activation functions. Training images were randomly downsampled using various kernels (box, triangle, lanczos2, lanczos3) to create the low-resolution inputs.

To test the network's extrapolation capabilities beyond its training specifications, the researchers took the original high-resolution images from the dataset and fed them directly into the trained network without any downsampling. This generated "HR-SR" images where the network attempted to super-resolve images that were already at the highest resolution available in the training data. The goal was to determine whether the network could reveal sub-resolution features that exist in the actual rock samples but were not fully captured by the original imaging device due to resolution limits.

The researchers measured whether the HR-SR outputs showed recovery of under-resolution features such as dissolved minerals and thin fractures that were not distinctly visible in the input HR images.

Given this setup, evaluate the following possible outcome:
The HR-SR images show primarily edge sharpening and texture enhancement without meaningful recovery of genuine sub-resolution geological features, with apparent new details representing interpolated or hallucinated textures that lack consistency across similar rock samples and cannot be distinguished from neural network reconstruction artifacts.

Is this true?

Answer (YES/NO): NO